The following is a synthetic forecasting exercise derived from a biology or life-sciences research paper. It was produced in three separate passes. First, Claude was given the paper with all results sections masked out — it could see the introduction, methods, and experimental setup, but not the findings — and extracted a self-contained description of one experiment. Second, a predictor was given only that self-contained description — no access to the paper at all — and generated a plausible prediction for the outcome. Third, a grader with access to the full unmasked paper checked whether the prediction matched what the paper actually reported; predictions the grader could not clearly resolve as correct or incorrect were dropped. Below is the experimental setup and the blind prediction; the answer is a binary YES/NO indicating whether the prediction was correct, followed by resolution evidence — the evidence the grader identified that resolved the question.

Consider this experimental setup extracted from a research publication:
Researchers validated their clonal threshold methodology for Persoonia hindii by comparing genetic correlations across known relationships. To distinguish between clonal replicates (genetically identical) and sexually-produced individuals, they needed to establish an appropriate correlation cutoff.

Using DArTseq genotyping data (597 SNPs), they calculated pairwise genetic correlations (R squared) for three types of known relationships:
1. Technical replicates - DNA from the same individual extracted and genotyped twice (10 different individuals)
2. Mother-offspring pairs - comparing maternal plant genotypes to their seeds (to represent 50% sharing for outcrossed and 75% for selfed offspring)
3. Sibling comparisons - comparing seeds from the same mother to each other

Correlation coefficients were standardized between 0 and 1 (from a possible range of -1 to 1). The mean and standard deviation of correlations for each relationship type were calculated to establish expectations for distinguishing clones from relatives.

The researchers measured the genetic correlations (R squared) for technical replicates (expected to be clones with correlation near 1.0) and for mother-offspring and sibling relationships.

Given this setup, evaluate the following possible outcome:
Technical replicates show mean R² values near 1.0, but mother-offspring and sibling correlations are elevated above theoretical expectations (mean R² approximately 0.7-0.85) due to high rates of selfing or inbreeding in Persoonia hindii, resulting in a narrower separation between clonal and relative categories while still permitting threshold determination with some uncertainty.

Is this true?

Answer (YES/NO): NO